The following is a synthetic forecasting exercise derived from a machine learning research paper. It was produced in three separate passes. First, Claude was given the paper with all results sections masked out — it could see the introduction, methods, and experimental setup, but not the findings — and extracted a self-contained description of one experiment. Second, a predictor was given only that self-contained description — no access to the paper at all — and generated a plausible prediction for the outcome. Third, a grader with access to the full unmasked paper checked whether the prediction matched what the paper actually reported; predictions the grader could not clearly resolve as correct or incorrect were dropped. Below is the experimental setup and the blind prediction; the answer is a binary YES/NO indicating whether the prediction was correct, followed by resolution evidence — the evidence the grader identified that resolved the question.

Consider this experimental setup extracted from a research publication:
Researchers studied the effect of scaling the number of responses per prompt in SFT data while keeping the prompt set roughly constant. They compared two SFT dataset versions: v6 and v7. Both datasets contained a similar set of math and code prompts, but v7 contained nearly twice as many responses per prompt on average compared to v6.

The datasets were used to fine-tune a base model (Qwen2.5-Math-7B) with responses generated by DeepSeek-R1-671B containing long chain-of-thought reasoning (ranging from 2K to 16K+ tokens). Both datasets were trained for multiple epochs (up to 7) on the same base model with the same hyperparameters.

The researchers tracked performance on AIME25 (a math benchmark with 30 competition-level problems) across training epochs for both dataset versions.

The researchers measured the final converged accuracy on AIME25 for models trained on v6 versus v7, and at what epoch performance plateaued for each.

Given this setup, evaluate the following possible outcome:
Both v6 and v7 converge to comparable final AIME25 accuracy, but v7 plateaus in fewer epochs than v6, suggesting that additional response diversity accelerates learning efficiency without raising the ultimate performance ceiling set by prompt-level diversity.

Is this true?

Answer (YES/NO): NO